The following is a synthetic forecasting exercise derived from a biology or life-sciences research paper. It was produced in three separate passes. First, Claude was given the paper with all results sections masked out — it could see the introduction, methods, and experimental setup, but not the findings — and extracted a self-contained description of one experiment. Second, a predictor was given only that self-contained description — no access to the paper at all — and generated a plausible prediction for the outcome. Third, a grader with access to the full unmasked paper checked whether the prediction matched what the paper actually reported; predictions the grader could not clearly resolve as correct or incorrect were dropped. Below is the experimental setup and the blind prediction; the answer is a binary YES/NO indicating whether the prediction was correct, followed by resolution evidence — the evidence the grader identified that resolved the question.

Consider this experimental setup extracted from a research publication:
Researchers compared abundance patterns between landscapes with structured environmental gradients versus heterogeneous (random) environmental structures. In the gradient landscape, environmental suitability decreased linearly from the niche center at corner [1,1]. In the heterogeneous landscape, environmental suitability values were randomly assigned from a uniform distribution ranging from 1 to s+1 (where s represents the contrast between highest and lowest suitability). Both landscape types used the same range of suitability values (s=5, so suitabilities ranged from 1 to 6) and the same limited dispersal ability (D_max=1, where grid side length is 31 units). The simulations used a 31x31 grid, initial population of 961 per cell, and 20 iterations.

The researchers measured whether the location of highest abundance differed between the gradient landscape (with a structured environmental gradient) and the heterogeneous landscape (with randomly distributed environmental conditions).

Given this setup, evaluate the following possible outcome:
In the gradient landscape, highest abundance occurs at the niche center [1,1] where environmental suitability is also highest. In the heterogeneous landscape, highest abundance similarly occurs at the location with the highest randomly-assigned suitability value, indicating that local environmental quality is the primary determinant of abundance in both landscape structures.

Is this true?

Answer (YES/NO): NO